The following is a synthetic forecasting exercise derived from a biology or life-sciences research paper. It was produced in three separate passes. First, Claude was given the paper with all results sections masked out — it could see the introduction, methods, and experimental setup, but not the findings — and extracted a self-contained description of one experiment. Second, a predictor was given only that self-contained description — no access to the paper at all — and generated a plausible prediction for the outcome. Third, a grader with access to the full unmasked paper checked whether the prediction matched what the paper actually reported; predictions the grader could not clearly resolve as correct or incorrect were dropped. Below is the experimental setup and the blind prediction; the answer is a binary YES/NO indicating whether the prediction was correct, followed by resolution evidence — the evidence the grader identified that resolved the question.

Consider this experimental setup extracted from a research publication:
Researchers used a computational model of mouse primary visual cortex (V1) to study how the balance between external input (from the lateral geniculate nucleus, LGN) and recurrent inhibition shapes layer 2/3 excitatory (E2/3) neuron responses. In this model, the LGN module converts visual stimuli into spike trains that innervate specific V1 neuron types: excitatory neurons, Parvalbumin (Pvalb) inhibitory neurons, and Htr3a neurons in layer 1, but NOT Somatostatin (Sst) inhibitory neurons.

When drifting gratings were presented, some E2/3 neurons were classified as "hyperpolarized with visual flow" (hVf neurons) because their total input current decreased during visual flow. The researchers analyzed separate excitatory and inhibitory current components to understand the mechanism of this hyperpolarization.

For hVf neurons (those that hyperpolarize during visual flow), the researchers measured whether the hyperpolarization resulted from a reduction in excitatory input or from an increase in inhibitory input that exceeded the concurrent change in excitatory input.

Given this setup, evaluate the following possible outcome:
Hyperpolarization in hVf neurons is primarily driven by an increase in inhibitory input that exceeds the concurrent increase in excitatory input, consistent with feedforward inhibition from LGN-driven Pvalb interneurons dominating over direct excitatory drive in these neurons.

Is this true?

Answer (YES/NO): YES